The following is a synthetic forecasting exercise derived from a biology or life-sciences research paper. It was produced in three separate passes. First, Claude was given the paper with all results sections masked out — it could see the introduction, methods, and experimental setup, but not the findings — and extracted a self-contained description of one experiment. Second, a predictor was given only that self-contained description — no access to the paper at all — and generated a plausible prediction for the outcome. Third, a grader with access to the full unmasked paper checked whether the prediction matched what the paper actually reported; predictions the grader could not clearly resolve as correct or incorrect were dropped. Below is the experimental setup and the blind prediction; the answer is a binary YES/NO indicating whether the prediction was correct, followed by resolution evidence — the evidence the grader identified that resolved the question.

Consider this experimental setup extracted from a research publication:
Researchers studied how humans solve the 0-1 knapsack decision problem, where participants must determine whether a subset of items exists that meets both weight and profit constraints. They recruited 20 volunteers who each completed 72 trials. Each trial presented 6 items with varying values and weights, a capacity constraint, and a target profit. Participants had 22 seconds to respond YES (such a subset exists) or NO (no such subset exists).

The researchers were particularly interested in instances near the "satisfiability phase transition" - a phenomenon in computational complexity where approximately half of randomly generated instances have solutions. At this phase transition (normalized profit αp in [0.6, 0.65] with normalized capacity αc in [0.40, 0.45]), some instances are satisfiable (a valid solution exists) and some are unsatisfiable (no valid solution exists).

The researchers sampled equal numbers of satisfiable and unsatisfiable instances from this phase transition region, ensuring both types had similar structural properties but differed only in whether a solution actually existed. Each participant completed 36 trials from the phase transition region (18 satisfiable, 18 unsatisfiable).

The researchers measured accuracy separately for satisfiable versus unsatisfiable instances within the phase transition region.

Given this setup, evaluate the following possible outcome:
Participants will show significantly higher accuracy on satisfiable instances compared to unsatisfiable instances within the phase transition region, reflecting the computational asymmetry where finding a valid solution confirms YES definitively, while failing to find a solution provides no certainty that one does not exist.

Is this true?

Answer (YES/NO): NO